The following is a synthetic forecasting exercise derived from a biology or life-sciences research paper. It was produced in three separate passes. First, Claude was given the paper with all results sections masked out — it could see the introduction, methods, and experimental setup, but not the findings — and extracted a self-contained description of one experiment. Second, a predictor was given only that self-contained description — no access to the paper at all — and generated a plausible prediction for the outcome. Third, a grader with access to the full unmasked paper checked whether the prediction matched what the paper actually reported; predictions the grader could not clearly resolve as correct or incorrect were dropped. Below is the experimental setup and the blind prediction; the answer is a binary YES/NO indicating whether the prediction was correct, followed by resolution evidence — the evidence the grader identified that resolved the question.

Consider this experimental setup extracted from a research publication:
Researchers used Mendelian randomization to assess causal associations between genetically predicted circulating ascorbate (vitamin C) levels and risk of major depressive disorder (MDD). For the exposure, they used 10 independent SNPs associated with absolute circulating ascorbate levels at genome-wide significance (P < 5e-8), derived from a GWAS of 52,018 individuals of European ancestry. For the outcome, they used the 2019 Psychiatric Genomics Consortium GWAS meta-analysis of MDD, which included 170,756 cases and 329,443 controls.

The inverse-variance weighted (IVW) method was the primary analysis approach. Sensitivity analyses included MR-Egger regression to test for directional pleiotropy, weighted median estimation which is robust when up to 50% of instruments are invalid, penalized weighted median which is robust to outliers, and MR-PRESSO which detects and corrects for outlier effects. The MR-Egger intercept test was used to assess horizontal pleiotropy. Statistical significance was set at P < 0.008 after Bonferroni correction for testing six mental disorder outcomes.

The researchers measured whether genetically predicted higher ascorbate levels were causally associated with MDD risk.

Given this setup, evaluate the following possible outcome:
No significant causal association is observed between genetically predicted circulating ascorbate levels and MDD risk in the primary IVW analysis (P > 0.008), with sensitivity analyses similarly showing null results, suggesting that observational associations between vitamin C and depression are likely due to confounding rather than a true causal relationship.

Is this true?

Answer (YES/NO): YES